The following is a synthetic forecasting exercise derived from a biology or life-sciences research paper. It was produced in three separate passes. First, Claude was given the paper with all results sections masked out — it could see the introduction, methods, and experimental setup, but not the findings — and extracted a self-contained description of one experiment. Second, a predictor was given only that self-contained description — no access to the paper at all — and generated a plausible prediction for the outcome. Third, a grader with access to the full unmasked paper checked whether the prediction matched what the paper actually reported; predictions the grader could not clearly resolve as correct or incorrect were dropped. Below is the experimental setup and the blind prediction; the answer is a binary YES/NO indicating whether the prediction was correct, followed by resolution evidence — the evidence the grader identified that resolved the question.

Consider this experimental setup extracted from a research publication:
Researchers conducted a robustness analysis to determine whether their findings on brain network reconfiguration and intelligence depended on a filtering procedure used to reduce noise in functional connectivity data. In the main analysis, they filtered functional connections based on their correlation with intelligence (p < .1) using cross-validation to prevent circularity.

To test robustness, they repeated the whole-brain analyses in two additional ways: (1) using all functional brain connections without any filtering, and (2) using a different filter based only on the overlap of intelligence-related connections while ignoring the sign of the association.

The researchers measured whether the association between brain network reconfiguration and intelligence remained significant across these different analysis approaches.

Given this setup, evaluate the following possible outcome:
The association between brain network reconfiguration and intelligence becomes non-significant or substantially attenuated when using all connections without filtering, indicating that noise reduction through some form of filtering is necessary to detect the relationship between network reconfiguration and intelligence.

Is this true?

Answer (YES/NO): NO